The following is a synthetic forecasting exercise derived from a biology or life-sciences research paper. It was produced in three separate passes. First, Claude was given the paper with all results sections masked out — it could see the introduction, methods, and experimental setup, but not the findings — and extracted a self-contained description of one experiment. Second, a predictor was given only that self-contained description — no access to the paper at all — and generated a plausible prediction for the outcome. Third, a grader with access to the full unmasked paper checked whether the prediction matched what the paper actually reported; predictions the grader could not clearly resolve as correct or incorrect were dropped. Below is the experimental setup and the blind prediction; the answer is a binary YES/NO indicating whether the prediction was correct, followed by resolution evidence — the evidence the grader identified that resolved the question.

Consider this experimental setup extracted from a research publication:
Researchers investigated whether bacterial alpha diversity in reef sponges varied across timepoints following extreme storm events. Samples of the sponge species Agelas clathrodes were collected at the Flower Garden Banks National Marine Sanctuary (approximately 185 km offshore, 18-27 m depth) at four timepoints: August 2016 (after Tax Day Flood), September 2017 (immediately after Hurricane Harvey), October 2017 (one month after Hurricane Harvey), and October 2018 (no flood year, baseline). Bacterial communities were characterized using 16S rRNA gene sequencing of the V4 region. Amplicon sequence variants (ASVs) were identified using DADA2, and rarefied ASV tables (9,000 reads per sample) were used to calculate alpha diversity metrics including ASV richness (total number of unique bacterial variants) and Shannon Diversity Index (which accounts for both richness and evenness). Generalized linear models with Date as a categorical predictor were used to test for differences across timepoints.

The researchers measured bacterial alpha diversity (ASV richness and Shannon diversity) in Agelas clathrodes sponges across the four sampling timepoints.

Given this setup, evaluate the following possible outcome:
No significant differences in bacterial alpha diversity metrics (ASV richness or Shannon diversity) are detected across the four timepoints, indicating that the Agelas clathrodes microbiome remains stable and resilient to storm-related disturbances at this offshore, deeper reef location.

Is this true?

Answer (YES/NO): NO